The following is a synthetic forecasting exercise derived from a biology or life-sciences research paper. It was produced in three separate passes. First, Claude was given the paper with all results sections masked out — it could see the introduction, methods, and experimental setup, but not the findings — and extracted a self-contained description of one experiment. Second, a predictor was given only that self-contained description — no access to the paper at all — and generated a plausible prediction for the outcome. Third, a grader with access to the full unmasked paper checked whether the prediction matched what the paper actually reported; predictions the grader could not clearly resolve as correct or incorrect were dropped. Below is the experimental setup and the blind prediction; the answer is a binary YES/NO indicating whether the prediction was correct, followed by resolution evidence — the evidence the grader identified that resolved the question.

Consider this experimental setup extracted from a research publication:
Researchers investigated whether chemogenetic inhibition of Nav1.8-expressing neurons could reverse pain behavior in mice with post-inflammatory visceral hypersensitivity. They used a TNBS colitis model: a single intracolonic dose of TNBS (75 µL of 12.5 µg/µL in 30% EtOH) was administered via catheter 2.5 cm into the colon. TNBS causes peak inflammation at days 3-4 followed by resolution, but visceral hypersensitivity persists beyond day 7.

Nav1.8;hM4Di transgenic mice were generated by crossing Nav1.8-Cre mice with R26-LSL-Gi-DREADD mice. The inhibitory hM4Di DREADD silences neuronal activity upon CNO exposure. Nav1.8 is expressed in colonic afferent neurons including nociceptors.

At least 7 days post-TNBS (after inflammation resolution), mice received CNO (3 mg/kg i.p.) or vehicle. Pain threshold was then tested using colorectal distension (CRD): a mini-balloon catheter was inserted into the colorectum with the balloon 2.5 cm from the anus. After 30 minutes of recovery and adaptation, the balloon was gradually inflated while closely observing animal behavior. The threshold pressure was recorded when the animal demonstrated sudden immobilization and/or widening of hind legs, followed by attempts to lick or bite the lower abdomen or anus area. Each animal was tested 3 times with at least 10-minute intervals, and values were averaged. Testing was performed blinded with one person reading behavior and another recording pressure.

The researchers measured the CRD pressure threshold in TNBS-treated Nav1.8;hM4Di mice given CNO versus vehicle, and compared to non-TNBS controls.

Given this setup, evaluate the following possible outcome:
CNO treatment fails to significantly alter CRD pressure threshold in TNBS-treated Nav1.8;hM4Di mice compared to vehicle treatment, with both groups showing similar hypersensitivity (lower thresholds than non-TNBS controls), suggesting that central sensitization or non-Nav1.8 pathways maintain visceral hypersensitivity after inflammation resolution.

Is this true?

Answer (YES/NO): NO